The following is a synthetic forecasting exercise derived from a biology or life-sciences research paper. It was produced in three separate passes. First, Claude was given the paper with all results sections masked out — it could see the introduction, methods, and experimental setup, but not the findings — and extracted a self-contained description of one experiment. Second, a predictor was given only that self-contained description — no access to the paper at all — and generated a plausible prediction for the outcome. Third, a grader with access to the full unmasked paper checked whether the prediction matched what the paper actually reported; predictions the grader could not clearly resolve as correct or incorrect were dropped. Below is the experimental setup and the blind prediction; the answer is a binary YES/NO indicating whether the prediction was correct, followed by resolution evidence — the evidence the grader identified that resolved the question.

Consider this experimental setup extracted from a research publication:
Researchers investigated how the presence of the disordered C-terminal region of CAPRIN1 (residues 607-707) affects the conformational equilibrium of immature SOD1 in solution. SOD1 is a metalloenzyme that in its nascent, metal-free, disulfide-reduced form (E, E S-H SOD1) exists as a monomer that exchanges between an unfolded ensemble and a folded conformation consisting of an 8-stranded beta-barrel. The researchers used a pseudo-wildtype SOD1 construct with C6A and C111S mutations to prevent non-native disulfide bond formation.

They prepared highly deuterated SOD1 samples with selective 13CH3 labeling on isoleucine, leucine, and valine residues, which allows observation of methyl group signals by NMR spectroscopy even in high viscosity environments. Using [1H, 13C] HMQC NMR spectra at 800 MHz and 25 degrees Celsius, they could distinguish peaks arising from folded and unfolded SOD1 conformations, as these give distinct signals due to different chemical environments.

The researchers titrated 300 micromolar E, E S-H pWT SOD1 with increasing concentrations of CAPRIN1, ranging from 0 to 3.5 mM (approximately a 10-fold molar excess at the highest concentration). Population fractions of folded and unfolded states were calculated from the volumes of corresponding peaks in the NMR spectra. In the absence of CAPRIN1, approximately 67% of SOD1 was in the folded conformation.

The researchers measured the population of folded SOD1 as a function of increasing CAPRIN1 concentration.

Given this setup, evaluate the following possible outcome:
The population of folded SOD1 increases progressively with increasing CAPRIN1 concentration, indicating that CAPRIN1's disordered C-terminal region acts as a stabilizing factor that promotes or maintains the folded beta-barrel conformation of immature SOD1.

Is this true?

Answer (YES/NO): NO